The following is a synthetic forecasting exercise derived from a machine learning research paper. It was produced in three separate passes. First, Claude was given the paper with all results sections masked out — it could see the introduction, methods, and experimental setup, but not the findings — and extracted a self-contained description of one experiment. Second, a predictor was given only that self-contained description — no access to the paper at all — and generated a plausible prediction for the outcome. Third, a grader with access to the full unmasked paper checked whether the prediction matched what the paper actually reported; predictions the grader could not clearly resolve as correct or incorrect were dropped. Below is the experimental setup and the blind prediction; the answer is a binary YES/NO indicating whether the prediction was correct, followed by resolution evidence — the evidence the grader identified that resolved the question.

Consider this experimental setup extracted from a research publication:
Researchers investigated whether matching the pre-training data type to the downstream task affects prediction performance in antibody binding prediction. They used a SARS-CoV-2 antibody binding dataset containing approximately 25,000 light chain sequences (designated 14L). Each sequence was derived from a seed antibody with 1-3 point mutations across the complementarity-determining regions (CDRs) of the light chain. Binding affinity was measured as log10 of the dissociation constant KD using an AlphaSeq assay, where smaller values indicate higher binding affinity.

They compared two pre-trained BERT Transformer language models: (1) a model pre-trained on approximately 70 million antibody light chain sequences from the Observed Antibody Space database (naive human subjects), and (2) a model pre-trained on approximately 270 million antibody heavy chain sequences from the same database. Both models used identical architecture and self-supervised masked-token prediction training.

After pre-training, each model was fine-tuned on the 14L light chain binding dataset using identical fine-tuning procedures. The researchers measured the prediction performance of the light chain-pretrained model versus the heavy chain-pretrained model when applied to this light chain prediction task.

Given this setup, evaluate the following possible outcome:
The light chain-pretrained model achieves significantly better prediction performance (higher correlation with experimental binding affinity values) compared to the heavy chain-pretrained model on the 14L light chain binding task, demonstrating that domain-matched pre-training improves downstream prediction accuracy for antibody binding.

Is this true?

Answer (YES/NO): NO